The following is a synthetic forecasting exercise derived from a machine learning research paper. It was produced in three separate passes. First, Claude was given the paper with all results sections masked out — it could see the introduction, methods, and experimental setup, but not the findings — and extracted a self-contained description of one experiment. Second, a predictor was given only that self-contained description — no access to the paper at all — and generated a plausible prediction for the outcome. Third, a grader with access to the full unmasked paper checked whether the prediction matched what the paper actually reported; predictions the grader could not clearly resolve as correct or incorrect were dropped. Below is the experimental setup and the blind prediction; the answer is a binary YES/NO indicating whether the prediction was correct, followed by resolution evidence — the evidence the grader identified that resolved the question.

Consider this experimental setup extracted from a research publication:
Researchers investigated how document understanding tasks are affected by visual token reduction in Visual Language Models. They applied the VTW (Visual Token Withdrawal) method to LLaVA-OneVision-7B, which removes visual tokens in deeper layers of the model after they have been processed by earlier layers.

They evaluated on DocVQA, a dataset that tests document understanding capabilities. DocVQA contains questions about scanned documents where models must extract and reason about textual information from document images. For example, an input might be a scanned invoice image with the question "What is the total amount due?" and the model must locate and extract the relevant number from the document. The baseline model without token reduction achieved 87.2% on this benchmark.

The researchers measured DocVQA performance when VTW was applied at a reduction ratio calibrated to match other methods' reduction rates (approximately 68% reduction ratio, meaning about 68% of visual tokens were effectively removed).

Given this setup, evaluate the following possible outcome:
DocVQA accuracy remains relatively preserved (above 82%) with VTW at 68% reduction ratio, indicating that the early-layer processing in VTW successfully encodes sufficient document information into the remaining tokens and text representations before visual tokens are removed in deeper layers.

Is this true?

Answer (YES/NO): NO